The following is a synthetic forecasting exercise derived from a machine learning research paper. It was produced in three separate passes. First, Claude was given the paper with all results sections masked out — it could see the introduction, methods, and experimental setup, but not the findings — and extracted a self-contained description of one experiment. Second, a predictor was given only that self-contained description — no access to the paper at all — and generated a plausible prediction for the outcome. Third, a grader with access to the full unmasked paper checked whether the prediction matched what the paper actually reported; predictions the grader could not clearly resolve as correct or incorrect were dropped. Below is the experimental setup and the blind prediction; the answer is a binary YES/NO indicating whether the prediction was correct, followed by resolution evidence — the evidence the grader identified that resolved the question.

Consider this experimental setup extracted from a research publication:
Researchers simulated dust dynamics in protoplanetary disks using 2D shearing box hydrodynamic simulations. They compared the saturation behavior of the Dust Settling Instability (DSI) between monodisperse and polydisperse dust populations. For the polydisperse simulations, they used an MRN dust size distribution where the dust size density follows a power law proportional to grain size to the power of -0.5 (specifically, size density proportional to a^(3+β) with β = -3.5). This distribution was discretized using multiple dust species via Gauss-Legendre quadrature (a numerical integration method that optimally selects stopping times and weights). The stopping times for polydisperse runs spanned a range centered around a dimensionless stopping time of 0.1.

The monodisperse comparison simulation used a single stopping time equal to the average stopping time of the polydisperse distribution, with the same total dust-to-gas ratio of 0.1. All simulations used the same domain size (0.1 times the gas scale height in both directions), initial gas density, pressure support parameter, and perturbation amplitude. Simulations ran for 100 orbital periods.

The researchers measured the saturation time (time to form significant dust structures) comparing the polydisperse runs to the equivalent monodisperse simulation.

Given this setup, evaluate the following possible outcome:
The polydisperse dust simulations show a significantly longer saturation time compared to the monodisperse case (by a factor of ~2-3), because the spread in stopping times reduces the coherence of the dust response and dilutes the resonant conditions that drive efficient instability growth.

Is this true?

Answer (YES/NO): NO